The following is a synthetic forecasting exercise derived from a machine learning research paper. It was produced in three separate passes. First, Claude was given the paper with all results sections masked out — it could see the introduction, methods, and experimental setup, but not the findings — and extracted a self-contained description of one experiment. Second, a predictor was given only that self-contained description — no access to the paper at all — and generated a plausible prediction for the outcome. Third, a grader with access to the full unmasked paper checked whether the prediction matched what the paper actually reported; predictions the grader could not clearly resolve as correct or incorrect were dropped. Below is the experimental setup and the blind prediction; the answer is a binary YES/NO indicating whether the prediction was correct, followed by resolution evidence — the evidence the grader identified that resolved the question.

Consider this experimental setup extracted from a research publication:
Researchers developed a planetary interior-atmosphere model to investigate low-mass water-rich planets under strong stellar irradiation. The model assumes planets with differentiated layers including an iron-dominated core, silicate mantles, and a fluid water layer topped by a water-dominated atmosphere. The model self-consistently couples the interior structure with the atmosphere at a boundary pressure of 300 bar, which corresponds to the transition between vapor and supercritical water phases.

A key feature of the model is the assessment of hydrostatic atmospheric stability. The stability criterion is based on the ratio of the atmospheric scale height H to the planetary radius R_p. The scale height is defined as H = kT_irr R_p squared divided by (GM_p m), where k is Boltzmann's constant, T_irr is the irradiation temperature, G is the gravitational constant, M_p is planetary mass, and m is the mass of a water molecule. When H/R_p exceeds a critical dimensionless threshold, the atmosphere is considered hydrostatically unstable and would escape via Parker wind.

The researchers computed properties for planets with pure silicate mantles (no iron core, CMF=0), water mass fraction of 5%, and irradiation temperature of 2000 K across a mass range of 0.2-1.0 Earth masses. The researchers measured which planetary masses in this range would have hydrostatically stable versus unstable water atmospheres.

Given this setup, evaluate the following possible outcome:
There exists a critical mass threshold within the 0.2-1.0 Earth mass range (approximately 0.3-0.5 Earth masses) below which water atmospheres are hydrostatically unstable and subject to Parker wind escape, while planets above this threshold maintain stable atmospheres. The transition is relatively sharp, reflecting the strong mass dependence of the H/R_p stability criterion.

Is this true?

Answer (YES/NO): NO